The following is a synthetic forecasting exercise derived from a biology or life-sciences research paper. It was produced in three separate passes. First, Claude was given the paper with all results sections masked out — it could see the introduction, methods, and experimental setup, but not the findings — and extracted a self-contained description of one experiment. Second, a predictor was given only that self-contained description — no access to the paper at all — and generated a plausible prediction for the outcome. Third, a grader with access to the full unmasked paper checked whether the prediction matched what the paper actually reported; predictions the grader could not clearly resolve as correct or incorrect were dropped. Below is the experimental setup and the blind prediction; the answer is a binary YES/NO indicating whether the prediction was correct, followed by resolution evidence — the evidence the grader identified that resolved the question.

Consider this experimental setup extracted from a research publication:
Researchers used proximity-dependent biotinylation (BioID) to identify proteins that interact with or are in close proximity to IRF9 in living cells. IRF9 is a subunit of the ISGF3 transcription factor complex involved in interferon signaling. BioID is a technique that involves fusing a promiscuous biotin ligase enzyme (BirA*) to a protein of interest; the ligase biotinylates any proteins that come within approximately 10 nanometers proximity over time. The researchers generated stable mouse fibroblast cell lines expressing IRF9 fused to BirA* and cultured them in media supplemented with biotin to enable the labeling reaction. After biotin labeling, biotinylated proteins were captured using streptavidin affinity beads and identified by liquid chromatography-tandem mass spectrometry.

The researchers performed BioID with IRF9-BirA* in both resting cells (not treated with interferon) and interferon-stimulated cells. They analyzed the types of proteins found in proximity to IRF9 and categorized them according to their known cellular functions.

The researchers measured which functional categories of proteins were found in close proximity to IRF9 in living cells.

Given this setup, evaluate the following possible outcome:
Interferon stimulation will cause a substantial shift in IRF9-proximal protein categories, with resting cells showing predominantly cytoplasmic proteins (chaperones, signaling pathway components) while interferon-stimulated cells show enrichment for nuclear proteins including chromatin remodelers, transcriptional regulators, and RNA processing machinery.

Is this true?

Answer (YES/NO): NO